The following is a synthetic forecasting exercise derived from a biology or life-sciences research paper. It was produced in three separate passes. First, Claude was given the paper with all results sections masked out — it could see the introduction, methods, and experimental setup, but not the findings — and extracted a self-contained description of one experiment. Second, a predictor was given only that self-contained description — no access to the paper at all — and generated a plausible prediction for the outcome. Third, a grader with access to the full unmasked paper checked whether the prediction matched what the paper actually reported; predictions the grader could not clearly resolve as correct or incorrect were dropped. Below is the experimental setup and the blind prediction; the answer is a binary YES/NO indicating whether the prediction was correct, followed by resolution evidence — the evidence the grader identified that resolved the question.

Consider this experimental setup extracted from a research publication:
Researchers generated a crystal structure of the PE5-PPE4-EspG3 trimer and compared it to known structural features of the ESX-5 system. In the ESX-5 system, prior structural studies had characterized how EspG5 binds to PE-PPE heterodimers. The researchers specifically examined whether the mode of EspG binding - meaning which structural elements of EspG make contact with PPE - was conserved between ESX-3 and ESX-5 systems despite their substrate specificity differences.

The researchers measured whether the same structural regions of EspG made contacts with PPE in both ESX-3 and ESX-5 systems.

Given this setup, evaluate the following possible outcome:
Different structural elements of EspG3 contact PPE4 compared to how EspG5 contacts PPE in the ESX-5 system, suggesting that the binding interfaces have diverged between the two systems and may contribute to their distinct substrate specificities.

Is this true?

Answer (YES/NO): NO